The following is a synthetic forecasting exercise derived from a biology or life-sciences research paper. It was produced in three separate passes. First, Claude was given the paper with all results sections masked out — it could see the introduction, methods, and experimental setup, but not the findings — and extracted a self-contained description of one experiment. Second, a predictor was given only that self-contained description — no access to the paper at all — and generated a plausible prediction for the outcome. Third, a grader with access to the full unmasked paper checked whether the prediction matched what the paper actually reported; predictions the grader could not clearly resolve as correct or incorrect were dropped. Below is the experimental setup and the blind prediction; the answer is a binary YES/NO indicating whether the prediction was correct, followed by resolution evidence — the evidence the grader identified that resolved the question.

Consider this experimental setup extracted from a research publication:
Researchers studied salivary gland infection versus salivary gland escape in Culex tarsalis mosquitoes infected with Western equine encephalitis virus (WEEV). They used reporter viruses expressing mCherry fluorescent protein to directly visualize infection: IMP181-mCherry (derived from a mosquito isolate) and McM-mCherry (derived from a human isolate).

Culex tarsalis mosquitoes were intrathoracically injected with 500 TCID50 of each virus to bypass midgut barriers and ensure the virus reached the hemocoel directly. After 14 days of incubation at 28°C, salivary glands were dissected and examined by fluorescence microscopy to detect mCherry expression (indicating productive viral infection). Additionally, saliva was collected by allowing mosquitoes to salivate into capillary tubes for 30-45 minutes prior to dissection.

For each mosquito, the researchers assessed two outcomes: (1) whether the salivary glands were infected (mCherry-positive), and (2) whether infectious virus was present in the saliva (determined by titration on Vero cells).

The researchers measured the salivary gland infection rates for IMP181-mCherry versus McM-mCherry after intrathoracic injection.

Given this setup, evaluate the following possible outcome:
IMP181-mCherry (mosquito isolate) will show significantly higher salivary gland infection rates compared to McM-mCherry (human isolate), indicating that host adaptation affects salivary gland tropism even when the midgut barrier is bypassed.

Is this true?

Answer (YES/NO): NO